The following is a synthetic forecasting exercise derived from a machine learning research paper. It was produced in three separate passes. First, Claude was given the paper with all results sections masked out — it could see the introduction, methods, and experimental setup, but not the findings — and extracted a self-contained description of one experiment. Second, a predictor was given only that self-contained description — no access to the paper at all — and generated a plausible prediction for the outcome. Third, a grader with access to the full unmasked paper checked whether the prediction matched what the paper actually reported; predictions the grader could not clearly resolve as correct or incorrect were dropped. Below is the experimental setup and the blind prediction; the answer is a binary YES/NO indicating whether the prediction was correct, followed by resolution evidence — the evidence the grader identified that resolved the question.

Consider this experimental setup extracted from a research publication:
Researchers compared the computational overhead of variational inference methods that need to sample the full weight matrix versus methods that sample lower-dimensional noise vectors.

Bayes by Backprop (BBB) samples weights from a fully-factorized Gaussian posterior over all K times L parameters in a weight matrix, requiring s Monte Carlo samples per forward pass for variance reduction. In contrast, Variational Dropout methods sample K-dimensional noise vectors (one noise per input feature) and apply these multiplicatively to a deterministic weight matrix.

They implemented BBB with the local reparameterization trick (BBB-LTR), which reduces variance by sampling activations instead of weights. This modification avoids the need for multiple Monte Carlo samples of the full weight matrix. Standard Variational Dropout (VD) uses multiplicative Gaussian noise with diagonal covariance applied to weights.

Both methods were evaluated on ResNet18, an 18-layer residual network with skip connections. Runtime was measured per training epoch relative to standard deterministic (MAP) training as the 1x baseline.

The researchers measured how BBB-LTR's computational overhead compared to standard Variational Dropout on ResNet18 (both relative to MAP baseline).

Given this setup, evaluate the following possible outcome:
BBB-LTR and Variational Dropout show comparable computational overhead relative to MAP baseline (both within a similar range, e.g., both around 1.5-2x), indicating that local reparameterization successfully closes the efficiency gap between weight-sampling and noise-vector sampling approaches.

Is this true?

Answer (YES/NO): NO